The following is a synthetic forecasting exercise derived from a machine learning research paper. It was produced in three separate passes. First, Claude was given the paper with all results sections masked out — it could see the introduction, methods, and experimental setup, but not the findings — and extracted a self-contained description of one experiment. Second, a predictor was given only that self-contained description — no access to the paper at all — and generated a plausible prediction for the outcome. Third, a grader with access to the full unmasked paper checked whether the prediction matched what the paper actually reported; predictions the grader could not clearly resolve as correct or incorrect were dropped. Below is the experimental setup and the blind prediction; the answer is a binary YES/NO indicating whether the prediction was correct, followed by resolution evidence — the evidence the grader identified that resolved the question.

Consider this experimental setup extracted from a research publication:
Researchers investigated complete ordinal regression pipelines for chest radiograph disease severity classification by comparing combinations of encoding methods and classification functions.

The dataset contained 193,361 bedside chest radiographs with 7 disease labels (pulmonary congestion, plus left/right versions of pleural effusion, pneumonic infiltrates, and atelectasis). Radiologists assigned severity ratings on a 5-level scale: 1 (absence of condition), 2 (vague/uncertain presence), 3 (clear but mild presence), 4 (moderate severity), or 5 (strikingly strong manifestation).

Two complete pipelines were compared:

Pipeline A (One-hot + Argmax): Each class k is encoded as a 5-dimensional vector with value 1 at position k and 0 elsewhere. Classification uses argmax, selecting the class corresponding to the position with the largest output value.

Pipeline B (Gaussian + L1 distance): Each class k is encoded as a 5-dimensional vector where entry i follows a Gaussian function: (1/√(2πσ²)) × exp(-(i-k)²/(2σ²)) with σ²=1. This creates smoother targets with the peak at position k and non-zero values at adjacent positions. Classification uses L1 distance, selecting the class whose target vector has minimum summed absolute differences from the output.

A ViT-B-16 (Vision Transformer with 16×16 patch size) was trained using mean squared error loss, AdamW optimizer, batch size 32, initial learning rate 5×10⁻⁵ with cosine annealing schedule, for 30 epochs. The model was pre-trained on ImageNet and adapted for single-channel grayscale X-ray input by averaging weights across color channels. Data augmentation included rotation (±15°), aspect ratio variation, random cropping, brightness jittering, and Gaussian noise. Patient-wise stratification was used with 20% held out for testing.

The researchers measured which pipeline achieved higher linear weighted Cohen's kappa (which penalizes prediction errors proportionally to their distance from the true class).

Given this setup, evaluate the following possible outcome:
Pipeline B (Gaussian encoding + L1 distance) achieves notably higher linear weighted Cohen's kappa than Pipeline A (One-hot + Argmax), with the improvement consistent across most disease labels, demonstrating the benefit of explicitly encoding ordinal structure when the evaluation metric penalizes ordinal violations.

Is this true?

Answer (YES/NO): NO